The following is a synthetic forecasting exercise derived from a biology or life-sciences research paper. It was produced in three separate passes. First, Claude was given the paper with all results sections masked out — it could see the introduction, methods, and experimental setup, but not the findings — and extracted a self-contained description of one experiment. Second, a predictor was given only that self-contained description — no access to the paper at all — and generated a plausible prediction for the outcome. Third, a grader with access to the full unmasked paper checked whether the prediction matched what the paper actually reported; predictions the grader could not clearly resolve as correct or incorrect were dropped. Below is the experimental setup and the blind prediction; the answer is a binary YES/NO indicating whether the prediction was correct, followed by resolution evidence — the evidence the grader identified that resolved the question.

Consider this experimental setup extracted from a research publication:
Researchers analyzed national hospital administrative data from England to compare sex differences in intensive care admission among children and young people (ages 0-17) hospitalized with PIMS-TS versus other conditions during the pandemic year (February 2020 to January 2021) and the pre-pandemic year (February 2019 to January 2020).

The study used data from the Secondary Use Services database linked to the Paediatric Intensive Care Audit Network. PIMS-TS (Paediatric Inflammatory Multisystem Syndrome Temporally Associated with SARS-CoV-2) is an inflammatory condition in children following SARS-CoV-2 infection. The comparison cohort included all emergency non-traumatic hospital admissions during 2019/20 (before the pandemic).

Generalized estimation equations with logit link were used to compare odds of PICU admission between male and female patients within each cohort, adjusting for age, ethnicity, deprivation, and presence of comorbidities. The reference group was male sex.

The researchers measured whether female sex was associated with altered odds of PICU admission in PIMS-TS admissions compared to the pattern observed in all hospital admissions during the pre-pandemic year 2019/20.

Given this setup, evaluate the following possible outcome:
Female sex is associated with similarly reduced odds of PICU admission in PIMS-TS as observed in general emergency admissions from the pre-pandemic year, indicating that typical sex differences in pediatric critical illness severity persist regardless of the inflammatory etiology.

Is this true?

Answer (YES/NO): NO